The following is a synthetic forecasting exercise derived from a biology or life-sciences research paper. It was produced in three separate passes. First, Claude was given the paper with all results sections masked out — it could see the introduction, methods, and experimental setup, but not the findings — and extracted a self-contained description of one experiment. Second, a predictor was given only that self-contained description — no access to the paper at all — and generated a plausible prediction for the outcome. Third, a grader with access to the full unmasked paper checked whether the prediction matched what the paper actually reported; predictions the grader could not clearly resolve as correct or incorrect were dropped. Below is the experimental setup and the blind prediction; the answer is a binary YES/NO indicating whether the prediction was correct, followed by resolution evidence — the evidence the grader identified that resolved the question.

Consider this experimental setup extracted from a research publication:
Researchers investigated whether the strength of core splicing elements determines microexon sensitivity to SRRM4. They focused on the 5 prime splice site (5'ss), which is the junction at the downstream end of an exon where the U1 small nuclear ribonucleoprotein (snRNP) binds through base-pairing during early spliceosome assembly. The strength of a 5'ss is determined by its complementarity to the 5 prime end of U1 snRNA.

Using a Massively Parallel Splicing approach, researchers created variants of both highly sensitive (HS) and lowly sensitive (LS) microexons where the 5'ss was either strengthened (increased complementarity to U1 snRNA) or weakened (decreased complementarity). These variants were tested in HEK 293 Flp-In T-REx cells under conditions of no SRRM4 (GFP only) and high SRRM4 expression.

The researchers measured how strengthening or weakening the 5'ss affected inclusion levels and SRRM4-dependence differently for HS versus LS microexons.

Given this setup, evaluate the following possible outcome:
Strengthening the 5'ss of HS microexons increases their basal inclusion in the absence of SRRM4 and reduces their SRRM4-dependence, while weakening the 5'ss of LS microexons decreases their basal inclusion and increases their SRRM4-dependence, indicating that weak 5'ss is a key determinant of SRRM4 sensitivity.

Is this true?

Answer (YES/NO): NO